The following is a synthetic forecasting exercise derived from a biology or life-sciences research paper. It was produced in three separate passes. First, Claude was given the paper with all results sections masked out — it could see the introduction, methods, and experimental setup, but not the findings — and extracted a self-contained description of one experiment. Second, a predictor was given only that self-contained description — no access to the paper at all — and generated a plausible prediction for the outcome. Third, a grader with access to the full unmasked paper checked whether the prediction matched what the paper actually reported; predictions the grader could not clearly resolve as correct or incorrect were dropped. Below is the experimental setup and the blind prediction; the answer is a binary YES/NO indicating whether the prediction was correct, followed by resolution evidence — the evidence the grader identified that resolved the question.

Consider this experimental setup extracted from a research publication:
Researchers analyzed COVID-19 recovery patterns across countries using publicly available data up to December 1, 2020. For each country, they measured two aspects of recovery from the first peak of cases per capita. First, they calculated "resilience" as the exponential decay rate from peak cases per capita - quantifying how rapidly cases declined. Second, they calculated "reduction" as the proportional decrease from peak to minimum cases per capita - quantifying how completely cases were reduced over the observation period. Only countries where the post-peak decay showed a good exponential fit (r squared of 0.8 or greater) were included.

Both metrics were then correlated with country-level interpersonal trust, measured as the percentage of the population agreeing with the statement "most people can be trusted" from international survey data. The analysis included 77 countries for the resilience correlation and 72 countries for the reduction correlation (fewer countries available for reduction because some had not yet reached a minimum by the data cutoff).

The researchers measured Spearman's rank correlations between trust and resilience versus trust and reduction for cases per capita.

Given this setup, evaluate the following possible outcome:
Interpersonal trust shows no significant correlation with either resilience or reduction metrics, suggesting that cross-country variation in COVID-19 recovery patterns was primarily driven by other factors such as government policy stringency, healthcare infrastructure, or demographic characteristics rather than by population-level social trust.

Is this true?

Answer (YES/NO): NO